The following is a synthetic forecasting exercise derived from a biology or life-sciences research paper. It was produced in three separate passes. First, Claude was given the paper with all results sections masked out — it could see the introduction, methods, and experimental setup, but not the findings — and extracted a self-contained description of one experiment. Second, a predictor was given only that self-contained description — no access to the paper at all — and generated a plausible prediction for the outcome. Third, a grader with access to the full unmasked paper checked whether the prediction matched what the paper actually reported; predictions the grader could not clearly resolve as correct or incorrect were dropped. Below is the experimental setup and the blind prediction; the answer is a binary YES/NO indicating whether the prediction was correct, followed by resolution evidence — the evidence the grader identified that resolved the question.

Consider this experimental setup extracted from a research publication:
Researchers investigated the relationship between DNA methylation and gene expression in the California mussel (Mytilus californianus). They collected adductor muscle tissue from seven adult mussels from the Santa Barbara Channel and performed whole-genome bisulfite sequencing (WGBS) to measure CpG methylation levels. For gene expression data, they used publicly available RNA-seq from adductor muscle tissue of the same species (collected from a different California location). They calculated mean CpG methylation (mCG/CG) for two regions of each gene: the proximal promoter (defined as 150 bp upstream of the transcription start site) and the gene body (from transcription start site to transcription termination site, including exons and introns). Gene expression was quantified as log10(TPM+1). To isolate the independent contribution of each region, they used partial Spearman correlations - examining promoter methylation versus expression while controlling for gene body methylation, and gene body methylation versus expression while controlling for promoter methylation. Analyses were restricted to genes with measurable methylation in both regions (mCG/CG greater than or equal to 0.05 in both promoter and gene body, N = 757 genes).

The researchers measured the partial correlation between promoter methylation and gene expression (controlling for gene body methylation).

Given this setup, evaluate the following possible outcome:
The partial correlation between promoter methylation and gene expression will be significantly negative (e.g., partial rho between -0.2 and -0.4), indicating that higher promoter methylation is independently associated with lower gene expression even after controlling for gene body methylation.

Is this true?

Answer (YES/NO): YES